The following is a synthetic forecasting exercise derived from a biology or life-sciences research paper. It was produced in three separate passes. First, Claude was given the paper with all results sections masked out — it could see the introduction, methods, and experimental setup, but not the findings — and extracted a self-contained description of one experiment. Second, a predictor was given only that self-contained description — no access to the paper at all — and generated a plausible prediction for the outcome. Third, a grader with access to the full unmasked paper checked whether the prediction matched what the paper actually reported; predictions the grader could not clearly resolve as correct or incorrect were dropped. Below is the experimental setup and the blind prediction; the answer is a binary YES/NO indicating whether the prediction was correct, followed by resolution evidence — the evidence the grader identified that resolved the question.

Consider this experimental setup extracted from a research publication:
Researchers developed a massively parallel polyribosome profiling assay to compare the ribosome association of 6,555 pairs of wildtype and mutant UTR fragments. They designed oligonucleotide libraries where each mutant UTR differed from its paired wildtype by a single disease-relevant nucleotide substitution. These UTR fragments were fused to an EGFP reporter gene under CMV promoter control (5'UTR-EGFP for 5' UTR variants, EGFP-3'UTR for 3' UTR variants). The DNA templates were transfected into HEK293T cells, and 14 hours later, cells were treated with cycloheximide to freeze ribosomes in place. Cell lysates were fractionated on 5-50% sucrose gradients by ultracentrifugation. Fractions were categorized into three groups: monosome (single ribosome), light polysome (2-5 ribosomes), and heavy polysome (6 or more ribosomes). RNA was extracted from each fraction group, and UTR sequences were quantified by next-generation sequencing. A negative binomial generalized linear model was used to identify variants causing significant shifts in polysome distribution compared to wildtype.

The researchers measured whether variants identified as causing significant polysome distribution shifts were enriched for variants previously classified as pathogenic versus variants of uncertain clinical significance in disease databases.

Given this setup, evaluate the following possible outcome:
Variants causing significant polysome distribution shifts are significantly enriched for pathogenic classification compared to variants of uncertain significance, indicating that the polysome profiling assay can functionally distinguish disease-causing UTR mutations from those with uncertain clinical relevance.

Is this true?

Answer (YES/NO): YES